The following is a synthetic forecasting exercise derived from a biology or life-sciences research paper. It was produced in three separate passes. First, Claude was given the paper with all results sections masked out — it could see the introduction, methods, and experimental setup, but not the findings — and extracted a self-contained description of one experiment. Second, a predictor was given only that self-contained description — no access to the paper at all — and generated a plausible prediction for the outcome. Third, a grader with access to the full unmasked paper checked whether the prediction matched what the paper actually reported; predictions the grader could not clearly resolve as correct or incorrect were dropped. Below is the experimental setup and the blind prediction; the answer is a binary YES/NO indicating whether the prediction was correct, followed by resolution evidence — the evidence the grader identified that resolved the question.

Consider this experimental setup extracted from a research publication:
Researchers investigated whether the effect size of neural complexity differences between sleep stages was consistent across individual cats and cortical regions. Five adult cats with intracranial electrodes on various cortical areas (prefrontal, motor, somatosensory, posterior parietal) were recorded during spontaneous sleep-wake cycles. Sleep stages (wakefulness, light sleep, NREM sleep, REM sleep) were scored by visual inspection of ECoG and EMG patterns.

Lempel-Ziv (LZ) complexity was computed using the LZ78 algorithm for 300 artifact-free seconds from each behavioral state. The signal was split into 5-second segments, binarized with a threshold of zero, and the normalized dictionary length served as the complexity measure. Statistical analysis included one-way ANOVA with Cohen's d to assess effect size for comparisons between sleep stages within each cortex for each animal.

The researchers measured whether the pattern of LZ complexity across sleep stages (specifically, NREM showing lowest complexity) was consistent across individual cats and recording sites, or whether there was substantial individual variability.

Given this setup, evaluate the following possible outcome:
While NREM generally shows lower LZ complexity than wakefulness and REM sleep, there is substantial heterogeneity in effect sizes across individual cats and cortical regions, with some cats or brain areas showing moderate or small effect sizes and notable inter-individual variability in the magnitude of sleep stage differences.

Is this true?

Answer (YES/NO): NO